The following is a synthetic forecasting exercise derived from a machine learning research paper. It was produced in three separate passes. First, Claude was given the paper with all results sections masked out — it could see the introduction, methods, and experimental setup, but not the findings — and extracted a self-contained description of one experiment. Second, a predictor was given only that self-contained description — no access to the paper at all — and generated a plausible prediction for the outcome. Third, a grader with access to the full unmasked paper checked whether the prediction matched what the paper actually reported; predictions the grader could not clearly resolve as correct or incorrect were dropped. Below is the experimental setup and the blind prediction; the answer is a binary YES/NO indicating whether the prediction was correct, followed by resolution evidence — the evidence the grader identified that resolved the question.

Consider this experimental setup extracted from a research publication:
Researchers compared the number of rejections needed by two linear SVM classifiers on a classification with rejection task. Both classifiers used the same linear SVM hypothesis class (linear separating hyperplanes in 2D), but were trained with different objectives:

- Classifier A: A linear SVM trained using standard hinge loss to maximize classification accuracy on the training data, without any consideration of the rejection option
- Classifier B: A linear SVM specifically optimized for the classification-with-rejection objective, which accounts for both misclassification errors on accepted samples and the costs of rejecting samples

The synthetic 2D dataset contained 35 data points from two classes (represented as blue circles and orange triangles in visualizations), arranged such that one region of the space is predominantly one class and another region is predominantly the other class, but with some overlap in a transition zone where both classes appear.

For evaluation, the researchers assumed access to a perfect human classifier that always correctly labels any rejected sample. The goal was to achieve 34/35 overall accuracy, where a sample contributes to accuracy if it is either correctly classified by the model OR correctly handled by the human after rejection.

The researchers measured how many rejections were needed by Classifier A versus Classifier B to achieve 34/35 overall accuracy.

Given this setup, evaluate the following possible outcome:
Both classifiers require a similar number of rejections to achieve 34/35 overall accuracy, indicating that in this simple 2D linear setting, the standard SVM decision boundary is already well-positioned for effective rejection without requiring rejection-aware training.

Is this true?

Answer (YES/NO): NO